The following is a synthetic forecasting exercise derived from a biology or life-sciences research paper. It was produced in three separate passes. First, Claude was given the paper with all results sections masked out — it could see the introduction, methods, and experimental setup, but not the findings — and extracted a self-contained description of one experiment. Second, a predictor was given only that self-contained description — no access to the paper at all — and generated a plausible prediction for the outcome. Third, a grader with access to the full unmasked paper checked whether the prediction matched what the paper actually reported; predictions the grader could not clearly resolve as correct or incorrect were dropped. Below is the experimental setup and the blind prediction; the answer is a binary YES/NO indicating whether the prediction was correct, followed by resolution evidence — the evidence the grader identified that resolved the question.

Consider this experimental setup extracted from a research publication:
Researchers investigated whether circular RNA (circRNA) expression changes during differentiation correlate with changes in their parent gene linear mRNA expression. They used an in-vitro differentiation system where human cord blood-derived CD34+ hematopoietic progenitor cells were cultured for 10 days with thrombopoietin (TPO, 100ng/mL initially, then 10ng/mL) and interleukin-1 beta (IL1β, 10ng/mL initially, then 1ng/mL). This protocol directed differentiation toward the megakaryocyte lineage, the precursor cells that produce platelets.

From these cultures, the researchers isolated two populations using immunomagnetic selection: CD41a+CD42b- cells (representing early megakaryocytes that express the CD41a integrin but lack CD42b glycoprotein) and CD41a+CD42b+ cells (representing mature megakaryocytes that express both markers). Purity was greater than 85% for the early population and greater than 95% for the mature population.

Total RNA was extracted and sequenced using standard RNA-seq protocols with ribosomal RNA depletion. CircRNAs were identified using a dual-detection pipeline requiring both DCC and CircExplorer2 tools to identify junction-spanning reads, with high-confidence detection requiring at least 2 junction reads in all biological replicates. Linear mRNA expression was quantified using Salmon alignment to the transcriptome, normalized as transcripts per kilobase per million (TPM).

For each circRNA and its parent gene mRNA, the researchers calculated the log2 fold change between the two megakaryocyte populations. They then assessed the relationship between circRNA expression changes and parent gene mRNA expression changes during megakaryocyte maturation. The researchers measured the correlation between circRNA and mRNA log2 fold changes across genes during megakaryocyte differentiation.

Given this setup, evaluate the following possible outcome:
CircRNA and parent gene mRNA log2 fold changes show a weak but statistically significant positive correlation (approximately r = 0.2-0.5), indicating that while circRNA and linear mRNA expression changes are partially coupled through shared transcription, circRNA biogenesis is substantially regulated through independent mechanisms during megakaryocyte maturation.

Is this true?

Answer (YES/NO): NO